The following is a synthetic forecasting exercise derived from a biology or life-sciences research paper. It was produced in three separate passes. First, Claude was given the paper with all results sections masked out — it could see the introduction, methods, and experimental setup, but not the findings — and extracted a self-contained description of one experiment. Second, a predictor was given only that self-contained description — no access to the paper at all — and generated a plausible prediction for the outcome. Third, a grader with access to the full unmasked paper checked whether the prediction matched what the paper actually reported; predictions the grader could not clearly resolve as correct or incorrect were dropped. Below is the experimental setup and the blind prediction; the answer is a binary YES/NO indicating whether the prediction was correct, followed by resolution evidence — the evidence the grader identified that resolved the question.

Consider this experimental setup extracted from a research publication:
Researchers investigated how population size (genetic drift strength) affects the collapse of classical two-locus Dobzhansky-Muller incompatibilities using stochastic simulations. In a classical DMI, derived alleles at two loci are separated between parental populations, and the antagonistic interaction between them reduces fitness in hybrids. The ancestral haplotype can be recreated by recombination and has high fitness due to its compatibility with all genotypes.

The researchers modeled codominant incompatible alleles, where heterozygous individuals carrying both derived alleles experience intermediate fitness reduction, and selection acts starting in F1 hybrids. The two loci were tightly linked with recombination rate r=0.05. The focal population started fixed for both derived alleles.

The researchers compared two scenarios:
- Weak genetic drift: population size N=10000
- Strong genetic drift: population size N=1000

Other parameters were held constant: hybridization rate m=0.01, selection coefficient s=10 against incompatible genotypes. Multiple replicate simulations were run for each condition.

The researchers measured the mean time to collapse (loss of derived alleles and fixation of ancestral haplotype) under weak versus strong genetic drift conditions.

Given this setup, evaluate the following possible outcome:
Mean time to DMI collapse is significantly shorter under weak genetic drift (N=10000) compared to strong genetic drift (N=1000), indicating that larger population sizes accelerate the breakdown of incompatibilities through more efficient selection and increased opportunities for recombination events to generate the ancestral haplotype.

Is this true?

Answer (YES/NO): YES